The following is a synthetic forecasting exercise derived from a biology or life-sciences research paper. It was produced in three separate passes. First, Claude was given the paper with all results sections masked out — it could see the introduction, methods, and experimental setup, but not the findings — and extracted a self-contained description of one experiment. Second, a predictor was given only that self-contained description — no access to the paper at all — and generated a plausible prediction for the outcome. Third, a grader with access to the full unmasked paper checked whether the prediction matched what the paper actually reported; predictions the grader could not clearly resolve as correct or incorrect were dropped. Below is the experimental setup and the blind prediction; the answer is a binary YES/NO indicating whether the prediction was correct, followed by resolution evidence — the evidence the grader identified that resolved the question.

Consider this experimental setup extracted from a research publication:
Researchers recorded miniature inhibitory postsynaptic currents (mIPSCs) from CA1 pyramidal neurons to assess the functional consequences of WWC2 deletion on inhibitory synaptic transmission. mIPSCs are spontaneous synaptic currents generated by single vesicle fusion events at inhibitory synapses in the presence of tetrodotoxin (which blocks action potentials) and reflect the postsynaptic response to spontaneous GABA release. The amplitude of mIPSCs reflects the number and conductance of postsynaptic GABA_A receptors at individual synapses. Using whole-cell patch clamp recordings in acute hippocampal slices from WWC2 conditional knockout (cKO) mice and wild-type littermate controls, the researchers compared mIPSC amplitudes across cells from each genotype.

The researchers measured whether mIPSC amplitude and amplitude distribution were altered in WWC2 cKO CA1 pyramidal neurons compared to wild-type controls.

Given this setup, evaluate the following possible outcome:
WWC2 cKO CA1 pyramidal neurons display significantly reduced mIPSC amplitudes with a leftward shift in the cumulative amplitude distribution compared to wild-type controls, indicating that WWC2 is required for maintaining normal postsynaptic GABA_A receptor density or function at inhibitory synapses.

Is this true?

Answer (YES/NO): NO